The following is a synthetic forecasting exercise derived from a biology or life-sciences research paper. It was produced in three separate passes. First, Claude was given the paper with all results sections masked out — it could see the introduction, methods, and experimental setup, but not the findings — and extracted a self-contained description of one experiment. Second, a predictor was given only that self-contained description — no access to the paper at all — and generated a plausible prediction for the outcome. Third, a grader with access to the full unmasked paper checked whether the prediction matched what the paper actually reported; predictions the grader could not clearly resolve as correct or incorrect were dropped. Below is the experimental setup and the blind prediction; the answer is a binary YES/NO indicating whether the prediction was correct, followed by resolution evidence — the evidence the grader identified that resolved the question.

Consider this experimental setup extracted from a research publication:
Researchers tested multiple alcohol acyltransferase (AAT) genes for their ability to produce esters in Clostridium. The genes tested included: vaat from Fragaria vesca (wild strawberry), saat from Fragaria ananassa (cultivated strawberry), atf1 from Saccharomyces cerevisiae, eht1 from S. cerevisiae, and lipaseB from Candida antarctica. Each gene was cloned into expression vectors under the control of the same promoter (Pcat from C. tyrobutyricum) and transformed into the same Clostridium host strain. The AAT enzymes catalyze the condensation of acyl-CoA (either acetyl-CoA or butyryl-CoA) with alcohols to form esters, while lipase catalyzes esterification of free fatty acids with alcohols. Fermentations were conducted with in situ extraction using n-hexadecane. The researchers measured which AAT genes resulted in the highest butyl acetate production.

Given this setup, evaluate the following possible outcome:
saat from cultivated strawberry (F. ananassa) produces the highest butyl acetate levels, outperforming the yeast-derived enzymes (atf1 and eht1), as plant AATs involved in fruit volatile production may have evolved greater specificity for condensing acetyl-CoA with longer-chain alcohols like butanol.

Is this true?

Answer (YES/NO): NO